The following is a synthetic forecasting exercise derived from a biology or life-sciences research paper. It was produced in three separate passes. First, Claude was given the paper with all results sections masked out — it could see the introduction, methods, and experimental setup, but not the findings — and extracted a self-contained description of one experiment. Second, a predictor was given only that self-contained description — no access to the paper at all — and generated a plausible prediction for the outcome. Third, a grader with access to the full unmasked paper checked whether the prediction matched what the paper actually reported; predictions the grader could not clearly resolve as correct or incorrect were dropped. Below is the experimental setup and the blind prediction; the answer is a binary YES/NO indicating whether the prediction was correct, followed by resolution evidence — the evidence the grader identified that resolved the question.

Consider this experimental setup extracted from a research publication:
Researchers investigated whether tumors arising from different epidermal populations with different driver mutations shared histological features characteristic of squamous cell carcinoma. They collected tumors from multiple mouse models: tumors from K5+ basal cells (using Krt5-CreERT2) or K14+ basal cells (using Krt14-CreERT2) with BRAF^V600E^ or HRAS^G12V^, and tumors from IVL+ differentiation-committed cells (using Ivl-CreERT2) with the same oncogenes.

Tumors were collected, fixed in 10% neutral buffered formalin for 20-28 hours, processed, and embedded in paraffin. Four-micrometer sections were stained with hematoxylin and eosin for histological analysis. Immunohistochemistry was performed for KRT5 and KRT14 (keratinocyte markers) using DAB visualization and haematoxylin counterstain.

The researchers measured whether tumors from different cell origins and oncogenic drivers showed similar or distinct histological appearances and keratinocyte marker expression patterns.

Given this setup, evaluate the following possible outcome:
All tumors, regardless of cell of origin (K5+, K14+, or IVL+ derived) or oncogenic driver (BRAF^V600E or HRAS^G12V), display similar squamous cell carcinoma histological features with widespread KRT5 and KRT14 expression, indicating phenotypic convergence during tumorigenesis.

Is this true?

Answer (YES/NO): YES